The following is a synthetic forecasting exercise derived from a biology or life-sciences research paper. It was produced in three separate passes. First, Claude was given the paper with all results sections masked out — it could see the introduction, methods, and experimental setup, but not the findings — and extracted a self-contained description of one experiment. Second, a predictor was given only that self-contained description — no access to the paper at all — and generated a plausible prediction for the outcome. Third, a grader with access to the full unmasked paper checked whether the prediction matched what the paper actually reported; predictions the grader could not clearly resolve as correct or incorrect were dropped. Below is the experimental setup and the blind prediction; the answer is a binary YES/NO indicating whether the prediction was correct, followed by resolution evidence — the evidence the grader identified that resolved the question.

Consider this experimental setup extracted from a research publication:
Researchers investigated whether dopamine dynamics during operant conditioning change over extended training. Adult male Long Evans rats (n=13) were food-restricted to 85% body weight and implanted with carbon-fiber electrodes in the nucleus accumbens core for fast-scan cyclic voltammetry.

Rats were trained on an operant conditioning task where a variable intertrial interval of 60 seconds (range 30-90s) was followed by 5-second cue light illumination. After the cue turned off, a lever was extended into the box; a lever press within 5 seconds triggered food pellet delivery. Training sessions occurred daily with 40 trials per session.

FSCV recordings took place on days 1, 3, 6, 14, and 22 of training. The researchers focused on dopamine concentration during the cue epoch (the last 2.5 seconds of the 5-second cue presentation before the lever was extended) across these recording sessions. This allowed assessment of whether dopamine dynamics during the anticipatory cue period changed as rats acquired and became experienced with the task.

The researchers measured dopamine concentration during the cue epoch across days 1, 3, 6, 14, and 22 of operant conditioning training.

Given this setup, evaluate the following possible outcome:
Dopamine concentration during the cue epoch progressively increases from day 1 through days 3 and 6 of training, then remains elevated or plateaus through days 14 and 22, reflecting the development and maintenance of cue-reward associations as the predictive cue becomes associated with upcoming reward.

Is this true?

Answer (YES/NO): NO